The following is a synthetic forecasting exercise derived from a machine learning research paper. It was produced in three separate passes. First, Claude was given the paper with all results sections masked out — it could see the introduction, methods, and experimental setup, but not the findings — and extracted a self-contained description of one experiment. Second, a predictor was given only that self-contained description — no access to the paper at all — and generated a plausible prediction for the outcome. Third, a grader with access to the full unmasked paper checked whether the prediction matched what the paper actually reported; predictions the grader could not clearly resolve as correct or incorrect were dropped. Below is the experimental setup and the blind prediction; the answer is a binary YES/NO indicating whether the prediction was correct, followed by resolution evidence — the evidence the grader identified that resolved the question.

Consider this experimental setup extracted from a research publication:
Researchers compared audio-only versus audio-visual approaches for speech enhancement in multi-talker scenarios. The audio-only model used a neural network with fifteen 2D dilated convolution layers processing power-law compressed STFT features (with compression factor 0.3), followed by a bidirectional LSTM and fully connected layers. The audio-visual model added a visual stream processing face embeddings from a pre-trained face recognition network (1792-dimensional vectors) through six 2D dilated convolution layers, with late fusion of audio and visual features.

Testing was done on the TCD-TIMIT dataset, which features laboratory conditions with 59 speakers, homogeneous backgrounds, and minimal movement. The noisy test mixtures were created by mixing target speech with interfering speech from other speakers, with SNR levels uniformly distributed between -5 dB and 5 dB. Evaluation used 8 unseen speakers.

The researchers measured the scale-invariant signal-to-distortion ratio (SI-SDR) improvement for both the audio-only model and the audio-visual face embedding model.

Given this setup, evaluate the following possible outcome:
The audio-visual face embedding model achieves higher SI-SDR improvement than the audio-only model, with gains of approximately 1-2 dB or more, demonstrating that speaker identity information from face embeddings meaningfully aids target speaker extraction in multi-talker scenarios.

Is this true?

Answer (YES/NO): NO